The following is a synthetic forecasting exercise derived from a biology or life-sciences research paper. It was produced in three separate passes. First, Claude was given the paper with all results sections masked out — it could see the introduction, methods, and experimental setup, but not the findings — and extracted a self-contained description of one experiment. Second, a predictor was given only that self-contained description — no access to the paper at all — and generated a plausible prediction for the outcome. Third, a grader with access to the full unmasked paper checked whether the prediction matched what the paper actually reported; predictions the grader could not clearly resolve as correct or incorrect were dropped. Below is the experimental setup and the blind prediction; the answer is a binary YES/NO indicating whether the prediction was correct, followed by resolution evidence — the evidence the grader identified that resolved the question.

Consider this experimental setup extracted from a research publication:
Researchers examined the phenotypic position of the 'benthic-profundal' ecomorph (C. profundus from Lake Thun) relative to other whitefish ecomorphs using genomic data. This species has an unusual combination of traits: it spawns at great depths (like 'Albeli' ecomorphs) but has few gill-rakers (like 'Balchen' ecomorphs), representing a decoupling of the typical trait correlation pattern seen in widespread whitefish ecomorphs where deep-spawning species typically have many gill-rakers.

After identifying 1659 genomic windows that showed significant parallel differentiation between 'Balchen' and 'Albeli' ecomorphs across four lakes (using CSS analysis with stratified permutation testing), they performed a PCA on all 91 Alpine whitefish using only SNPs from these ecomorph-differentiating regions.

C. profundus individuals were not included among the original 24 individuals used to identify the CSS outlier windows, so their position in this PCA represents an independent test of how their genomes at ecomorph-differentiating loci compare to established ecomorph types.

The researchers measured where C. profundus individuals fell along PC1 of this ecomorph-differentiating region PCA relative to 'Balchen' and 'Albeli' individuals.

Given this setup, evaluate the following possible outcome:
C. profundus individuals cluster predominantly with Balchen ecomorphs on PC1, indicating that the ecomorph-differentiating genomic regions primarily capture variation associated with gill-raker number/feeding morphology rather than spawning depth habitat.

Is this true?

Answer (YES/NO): NO